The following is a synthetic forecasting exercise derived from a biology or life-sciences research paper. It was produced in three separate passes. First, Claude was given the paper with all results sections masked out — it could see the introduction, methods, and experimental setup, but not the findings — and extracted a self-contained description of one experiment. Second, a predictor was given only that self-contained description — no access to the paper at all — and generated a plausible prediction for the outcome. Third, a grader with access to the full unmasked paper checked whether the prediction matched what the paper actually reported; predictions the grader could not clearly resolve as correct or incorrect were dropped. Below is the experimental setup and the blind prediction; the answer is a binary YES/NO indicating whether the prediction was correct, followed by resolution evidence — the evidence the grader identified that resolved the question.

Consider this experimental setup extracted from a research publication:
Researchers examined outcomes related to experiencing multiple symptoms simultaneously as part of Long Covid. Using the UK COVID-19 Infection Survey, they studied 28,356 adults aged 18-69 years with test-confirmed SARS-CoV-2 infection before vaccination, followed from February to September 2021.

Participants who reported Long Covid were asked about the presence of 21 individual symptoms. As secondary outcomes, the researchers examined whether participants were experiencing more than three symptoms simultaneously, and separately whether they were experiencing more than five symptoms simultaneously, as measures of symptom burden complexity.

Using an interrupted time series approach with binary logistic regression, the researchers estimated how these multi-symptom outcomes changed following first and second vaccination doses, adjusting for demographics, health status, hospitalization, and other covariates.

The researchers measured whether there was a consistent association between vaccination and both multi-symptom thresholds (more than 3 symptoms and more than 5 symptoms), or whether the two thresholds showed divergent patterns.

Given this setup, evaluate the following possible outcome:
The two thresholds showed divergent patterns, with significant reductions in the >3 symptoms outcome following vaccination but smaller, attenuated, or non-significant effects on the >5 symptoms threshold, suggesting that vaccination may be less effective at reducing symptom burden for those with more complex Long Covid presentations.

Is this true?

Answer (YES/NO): NO